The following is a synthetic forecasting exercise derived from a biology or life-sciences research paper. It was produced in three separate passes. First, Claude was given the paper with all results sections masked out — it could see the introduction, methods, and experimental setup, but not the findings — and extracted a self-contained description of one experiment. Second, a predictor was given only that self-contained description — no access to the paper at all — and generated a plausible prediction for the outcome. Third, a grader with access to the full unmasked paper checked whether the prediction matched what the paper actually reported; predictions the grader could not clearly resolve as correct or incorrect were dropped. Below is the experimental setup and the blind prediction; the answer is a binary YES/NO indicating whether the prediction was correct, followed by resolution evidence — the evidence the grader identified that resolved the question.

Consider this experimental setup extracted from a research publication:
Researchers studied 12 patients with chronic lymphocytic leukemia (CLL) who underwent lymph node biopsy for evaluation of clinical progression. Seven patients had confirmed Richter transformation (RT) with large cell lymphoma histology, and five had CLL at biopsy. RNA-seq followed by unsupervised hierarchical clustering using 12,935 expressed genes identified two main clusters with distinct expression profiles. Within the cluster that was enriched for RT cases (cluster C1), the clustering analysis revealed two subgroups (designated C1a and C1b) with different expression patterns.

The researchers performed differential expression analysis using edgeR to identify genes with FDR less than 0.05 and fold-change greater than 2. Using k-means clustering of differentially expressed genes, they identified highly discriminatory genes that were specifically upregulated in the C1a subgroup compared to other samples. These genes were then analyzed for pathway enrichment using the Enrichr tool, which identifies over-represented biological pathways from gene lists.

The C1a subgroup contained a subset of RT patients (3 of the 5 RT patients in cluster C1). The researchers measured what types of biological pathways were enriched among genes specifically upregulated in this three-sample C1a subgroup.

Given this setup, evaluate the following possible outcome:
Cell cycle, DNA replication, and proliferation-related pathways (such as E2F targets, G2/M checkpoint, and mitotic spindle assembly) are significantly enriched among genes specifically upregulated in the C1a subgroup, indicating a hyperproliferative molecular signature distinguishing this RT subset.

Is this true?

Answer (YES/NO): NO